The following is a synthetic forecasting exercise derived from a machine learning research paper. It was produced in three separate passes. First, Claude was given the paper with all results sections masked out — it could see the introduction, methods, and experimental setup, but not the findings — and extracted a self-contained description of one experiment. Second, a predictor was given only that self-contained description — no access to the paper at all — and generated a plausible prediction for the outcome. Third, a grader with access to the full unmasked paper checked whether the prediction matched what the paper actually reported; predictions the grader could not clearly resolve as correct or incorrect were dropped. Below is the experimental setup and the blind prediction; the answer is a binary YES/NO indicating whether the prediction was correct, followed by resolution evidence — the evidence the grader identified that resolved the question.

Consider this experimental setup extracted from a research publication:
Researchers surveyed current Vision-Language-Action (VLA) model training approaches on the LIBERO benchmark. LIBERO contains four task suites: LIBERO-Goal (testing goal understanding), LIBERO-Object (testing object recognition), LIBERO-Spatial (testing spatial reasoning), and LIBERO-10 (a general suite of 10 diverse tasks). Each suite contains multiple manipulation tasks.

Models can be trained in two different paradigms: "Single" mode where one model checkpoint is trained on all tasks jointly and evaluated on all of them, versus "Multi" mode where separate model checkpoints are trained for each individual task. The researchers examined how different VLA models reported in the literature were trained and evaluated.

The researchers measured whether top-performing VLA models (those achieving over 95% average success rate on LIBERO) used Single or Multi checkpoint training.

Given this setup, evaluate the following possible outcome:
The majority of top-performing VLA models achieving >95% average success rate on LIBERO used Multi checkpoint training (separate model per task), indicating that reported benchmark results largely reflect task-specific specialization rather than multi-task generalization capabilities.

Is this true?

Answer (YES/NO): NO